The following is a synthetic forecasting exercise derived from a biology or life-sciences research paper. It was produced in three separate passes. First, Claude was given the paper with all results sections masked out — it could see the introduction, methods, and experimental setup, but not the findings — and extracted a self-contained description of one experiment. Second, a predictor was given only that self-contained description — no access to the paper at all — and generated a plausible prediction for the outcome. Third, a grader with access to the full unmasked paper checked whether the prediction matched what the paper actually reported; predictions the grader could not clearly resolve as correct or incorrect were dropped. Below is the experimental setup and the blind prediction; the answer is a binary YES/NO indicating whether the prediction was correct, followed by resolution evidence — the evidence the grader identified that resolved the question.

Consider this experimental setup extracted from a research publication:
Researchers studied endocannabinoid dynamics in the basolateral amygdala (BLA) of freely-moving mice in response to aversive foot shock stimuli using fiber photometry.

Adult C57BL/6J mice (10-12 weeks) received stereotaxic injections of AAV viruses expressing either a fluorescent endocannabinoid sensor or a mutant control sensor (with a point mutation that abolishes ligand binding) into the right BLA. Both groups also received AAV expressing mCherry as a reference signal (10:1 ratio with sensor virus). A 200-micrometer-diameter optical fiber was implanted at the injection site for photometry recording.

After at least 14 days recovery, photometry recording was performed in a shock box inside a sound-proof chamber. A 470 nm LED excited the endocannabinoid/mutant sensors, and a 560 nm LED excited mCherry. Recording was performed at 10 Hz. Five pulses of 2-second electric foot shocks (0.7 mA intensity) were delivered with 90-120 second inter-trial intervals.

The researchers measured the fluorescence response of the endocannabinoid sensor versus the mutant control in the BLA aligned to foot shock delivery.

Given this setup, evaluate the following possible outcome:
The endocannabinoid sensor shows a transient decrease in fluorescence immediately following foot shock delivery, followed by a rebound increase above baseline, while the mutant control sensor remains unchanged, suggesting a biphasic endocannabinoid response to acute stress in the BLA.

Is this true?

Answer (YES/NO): NO